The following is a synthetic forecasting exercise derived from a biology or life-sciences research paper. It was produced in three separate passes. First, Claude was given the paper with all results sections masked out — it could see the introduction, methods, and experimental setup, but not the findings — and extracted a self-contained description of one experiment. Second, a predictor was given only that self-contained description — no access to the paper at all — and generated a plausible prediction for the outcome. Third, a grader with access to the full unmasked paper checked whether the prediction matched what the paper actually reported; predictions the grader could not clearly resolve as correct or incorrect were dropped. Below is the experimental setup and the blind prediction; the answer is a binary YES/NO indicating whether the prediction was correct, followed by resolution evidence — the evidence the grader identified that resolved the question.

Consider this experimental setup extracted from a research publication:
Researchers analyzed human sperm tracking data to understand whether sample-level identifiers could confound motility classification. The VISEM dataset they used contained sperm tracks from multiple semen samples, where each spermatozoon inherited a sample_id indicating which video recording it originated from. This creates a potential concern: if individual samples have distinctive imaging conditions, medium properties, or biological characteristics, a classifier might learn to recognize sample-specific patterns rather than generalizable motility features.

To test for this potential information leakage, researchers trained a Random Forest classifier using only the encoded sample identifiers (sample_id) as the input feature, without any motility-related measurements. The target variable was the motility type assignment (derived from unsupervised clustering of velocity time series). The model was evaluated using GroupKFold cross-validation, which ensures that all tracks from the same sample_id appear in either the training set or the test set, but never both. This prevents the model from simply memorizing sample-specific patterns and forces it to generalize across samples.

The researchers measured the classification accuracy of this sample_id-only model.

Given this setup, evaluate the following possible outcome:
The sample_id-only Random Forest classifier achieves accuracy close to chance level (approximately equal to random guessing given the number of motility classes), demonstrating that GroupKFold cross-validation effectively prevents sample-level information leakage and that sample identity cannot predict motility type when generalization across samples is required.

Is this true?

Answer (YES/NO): NO